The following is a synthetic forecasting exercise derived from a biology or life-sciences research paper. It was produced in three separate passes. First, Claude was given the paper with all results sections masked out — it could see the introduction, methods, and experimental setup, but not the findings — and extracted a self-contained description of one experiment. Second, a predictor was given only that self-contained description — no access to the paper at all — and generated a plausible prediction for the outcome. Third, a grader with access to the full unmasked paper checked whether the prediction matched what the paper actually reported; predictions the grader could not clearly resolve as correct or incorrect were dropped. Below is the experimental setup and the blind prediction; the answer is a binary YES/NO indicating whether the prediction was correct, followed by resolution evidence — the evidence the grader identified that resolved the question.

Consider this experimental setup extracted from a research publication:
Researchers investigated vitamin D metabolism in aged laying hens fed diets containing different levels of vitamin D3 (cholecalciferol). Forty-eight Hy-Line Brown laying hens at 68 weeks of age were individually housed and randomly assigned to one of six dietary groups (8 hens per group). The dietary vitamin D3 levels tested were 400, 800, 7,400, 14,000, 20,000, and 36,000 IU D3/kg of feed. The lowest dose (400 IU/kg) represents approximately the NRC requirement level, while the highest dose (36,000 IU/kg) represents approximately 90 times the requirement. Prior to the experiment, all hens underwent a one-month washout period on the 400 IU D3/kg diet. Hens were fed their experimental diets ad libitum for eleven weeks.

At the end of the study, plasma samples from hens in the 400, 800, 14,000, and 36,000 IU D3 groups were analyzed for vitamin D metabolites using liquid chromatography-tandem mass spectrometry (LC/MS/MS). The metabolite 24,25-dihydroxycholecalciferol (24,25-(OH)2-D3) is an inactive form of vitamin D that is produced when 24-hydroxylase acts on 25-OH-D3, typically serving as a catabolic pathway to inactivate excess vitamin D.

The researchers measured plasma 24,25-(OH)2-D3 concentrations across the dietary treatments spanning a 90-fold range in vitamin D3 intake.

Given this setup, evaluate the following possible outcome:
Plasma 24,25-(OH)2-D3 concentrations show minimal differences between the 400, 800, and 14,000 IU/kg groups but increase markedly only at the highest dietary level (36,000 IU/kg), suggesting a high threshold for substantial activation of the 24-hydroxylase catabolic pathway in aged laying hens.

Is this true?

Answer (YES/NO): NO